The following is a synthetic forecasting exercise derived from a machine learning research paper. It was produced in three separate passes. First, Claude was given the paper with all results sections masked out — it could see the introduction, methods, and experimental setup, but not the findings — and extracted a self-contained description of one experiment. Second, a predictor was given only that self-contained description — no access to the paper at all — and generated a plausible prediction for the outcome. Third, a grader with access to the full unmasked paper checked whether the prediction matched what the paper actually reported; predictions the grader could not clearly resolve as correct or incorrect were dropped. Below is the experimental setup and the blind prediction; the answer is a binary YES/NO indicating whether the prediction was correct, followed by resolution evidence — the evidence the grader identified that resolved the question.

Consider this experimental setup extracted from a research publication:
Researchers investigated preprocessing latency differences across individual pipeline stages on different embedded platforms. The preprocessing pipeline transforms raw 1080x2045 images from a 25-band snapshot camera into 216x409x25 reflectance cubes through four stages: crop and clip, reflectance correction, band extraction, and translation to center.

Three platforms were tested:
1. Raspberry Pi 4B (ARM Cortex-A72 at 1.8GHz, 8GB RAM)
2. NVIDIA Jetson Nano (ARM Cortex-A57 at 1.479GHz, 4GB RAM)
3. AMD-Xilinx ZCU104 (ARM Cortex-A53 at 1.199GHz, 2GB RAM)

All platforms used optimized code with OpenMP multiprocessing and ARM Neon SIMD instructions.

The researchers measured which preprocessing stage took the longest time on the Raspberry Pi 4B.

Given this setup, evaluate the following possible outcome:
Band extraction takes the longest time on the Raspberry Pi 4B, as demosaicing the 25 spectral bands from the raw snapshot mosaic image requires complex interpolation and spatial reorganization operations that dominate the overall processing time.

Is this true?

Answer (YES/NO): YES